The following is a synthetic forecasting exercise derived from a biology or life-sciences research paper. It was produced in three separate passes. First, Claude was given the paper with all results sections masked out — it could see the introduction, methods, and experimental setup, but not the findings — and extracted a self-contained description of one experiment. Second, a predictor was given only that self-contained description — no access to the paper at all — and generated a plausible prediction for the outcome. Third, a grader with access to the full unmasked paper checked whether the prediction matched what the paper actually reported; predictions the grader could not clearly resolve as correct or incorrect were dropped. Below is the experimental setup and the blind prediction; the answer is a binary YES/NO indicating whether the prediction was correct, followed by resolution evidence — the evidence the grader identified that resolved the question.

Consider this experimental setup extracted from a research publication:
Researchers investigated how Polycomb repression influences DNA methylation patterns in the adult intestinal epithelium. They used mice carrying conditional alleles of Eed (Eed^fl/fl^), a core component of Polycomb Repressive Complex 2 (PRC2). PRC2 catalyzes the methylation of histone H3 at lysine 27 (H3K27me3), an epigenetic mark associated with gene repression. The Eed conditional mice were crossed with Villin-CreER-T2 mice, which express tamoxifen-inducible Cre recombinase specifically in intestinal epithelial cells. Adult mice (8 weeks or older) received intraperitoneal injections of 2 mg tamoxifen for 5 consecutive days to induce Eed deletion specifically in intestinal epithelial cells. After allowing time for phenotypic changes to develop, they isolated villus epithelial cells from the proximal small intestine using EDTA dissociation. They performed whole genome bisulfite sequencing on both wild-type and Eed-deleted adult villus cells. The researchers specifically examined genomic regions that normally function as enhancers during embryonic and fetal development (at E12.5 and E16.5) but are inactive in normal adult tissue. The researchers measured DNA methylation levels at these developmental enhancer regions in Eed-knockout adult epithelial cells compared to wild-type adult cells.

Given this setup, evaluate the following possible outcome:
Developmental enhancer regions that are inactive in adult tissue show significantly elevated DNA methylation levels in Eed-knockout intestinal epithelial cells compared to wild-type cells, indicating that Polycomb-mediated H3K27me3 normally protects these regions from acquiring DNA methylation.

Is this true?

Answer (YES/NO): NO